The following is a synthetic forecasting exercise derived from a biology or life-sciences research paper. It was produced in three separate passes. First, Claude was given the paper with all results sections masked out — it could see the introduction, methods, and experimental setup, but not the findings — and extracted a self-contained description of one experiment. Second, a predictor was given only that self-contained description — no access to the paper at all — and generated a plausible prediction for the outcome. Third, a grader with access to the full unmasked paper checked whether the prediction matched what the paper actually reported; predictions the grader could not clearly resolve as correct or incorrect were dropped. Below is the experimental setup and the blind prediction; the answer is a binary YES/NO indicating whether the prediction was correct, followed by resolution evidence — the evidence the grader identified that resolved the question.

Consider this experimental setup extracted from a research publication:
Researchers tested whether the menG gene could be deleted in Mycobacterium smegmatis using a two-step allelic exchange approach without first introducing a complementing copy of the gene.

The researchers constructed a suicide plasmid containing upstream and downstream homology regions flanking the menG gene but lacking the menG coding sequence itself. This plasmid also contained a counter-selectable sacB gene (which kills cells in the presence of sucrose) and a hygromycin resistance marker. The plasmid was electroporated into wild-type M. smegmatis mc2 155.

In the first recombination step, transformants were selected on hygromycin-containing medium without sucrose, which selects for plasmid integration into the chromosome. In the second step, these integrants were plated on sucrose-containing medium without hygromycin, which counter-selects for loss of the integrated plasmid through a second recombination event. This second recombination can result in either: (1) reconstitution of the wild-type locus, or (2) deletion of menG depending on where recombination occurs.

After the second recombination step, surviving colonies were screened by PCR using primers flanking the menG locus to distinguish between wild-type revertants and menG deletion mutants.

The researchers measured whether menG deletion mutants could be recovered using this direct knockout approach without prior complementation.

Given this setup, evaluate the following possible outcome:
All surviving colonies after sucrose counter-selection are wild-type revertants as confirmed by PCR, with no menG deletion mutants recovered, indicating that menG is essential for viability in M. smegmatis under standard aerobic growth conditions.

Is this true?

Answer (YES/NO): YES